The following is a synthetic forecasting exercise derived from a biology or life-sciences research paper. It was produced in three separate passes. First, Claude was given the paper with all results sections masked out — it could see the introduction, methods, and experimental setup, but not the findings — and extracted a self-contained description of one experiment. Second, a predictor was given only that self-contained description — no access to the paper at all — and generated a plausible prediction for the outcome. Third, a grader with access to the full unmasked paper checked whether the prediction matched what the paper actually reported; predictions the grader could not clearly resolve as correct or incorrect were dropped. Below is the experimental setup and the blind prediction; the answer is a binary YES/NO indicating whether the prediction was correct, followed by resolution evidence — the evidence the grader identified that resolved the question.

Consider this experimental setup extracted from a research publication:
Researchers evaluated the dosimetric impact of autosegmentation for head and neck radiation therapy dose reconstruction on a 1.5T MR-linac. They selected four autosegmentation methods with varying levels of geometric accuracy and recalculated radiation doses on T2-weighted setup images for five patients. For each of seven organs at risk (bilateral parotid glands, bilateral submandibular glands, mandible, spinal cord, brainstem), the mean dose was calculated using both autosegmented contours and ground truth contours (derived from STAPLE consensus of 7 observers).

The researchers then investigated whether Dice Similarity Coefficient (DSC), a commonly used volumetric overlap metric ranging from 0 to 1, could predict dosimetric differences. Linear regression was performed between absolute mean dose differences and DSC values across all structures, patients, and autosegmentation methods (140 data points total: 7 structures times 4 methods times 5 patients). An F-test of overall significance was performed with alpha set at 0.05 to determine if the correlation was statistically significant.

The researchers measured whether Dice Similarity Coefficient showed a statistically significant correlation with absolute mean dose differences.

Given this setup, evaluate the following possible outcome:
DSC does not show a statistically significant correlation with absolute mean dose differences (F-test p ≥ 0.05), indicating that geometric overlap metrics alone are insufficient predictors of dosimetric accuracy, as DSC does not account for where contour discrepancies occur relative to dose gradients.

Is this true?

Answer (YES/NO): NO